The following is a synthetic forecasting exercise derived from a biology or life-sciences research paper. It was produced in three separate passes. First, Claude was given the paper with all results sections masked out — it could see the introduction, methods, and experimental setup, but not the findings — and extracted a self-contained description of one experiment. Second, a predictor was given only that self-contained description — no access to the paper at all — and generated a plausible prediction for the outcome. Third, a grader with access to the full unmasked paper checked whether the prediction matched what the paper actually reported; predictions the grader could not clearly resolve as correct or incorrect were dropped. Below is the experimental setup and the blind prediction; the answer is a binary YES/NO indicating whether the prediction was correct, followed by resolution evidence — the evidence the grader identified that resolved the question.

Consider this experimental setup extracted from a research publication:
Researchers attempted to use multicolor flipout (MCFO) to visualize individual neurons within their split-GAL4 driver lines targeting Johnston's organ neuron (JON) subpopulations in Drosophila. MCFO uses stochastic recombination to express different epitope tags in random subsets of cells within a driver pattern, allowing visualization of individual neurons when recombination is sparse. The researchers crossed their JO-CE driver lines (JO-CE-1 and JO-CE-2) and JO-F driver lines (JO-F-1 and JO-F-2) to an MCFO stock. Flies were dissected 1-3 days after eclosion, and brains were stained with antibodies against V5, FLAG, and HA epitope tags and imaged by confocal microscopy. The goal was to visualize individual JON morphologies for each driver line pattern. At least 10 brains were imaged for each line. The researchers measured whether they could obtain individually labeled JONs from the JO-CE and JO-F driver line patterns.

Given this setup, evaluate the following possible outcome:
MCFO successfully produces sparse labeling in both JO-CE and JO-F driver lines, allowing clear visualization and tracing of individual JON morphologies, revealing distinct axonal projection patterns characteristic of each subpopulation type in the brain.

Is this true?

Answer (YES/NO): NO